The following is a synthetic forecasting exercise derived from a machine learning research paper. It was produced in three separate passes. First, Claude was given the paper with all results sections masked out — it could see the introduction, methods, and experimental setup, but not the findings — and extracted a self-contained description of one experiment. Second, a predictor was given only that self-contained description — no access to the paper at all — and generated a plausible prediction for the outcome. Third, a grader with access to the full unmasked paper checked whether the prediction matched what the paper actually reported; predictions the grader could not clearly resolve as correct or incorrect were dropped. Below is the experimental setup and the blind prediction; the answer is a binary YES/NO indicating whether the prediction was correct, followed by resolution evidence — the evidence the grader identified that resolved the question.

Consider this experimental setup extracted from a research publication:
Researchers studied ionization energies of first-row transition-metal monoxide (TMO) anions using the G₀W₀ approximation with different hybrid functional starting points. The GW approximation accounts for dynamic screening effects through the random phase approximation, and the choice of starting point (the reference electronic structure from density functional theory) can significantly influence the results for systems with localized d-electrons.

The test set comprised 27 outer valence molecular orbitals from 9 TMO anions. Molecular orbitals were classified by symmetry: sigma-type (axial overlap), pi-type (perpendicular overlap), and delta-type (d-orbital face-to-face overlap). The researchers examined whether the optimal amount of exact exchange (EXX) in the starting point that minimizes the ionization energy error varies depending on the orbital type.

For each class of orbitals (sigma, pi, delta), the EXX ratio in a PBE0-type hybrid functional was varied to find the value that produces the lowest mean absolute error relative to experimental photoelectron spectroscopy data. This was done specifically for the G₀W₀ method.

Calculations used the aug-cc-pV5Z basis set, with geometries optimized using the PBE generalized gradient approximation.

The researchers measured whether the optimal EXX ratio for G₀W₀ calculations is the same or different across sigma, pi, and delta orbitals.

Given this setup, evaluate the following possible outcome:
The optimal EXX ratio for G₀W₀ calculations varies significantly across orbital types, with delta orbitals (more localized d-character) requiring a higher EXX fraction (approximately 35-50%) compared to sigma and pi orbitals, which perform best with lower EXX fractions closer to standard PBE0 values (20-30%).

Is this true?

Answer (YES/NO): NO